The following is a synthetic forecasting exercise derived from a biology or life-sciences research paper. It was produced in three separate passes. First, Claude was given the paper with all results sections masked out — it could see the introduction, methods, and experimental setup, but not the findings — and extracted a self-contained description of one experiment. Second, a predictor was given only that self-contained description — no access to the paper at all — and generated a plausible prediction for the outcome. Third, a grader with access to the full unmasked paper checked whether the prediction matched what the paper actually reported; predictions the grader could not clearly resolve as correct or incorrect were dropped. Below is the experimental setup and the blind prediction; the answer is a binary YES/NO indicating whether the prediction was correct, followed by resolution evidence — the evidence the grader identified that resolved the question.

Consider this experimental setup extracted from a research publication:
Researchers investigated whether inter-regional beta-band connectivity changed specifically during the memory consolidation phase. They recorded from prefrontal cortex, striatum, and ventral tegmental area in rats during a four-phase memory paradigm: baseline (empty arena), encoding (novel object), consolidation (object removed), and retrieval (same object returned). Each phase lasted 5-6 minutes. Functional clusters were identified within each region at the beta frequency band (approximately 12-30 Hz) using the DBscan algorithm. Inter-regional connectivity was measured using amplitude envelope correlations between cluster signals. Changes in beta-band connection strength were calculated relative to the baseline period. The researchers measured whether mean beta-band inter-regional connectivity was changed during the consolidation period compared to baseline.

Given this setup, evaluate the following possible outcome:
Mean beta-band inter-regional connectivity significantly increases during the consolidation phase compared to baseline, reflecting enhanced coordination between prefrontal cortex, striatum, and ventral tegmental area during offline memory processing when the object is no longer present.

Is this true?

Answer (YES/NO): NO